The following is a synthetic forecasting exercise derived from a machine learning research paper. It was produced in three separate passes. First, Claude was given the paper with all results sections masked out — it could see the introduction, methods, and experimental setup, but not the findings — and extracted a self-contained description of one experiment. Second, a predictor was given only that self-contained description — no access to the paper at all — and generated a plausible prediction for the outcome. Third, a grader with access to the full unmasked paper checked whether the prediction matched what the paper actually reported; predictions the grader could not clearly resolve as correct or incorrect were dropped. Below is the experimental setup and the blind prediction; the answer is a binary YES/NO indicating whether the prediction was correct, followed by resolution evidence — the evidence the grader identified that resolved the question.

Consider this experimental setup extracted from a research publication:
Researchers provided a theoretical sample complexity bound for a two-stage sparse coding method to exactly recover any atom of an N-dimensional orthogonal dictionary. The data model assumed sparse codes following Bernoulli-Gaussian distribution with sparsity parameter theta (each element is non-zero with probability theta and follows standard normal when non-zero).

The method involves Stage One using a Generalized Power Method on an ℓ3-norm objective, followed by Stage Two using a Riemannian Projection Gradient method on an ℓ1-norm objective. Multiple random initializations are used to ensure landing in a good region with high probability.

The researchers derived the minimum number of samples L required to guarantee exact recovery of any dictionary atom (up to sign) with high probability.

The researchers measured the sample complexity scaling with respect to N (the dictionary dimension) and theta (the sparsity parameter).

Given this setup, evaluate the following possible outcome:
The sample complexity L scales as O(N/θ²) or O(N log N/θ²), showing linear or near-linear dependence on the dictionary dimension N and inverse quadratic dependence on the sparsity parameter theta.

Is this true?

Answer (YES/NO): NO